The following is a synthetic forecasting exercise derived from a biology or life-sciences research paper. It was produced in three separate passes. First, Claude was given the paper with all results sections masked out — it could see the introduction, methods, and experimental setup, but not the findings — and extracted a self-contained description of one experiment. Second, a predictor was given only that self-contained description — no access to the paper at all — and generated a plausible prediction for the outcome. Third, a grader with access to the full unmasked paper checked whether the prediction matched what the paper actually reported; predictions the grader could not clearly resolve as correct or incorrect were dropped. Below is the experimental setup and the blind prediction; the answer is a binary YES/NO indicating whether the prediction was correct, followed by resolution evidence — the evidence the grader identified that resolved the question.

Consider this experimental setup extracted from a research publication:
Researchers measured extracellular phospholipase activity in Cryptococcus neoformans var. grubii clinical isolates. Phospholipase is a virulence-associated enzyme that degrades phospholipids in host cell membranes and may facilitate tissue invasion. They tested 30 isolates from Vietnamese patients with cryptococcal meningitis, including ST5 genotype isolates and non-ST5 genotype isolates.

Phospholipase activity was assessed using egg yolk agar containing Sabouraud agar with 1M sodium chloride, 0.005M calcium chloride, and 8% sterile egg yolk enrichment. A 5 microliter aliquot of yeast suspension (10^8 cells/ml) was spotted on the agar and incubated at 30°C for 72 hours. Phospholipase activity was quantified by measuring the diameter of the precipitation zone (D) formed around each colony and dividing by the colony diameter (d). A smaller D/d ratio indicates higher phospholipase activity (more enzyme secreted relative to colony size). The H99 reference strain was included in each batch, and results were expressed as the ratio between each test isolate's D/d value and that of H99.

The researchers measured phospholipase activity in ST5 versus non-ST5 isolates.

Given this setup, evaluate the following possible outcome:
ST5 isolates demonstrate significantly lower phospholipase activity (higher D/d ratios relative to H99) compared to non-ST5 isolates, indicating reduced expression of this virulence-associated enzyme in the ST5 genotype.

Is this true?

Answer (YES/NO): NO